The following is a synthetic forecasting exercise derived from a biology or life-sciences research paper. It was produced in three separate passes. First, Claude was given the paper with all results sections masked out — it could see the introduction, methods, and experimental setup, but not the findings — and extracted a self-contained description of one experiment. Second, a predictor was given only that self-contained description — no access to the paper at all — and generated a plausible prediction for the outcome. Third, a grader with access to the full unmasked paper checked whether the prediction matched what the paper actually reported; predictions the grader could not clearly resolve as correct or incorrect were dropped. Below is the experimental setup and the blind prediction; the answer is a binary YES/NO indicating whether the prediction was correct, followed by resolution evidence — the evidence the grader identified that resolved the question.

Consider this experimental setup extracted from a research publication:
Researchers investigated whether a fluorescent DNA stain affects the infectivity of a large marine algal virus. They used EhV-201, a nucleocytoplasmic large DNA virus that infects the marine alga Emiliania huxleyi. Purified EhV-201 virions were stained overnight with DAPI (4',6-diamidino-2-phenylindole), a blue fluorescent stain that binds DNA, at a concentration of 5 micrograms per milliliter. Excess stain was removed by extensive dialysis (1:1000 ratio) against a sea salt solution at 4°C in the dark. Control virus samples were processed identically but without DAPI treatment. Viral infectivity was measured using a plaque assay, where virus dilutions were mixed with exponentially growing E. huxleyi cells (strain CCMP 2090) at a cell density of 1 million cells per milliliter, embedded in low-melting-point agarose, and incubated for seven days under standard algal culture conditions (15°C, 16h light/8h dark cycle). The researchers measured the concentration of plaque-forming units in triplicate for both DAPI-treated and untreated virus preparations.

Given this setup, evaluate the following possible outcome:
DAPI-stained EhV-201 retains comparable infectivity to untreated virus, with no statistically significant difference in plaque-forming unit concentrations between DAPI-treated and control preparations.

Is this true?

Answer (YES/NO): YES